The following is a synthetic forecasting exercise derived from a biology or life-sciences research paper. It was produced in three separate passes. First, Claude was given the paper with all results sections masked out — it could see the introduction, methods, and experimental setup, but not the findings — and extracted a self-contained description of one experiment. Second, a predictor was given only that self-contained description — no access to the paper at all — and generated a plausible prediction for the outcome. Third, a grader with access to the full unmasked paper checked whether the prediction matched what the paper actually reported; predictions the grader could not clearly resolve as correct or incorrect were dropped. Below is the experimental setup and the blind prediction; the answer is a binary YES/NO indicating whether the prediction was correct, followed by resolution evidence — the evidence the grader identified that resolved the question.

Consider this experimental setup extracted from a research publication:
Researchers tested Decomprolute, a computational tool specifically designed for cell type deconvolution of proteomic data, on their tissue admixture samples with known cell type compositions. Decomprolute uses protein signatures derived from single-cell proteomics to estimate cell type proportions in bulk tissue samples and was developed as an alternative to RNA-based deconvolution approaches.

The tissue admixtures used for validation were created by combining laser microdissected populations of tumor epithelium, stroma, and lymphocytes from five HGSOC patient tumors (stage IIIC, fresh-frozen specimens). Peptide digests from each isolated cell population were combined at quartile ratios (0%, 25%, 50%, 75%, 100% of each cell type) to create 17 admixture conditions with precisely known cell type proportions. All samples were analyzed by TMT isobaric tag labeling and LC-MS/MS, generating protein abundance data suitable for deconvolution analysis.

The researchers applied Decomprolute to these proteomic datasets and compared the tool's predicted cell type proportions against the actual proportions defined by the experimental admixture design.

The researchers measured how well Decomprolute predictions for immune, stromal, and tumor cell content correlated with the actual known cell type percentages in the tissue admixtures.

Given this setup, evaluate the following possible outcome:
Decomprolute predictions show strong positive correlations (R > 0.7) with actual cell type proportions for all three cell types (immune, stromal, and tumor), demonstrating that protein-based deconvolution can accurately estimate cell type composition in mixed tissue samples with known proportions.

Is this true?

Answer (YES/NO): NO